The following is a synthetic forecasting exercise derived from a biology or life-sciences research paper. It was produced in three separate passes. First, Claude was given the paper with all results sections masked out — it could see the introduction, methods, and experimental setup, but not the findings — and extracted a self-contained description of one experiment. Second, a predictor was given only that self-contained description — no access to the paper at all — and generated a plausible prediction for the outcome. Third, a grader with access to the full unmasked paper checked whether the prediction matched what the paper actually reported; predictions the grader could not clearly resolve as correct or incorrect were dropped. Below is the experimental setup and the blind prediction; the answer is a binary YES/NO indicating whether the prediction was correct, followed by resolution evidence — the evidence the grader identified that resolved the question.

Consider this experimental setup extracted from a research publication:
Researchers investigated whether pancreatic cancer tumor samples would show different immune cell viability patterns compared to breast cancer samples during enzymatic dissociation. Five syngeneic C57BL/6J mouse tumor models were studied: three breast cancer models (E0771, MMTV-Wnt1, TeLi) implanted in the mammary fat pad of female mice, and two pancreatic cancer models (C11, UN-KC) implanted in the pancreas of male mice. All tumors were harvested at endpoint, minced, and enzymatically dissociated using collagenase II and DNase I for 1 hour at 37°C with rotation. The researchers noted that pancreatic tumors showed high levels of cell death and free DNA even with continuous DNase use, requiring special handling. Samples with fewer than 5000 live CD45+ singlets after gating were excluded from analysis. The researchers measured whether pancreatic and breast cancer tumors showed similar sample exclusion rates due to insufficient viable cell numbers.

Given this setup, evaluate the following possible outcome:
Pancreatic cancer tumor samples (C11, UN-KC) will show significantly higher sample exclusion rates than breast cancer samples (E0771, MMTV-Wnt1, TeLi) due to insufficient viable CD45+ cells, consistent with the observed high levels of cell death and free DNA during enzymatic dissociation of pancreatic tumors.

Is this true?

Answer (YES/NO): YES